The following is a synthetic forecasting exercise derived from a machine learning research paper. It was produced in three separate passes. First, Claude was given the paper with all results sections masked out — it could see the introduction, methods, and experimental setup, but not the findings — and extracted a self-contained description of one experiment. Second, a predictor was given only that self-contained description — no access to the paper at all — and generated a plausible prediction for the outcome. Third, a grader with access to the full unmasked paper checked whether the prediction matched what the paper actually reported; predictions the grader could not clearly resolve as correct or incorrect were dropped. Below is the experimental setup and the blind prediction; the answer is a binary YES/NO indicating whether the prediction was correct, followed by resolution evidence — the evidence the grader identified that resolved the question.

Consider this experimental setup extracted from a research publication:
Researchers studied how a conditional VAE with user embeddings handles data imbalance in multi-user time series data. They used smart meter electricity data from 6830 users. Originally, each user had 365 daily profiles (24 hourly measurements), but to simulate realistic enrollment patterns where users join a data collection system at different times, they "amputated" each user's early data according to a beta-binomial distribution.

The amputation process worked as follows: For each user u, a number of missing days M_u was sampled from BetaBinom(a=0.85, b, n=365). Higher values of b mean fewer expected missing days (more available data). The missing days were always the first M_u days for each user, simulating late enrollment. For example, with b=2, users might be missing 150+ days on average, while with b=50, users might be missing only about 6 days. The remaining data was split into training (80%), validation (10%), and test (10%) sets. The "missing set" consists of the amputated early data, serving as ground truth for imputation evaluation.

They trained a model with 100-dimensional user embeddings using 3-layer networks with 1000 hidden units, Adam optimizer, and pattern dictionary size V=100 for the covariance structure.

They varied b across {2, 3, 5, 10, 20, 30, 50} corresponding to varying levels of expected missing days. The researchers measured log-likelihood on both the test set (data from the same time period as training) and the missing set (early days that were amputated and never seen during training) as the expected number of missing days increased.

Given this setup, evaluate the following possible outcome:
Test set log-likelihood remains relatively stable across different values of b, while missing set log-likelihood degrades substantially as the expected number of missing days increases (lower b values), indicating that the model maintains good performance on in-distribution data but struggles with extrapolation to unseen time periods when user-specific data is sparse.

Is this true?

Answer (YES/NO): YES